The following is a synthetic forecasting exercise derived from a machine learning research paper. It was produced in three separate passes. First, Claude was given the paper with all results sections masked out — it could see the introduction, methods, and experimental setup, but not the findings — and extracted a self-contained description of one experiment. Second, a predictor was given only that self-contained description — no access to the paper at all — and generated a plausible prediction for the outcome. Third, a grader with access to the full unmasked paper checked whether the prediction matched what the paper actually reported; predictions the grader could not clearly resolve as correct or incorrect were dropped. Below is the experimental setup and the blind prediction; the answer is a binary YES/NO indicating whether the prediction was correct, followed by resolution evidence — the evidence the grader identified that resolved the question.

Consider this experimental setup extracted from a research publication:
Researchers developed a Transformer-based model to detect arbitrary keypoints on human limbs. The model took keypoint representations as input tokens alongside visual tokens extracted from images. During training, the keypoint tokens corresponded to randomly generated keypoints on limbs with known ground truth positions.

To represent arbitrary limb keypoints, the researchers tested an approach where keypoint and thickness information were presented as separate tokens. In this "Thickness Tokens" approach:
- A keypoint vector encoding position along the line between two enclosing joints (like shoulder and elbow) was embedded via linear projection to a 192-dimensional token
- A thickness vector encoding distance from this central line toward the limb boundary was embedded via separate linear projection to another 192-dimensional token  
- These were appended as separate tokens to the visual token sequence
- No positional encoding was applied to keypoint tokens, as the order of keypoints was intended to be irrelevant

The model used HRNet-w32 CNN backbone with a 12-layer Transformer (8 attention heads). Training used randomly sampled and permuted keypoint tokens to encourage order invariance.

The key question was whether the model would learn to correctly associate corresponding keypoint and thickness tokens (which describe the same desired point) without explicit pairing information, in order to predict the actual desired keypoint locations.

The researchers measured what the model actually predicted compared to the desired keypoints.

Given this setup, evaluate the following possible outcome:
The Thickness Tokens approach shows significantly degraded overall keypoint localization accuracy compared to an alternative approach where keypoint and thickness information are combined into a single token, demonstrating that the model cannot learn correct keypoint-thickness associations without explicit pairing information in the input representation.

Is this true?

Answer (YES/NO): YES